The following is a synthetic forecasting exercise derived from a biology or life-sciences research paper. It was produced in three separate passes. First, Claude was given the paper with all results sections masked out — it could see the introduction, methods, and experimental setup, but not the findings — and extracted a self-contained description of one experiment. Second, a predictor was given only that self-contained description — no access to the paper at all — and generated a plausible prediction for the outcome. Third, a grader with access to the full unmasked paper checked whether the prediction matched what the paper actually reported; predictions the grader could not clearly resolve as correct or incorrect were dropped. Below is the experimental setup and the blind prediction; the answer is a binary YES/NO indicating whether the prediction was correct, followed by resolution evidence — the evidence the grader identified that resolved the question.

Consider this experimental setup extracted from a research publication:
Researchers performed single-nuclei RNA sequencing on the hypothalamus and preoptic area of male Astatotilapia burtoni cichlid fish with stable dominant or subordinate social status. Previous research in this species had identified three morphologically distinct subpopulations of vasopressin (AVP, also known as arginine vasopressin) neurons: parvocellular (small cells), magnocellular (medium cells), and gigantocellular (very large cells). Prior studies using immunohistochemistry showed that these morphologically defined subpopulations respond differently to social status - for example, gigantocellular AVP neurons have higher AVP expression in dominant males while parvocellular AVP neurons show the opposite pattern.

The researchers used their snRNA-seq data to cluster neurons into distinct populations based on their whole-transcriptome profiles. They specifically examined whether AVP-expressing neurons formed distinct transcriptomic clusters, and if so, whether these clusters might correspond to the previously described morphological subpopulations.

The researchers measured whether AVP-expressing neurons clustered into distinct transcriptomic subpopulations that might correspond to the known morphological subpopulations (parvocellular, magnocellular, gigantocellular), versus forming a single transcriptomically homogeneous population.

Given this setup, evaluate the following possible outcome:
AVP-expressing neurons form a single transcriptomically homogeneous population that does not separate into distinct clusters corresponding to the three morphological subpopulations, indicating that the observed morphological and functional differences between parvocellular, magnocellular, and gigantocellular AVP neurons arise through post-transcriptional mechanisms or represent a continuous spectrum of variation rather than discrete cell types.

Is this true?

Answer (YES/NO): NO